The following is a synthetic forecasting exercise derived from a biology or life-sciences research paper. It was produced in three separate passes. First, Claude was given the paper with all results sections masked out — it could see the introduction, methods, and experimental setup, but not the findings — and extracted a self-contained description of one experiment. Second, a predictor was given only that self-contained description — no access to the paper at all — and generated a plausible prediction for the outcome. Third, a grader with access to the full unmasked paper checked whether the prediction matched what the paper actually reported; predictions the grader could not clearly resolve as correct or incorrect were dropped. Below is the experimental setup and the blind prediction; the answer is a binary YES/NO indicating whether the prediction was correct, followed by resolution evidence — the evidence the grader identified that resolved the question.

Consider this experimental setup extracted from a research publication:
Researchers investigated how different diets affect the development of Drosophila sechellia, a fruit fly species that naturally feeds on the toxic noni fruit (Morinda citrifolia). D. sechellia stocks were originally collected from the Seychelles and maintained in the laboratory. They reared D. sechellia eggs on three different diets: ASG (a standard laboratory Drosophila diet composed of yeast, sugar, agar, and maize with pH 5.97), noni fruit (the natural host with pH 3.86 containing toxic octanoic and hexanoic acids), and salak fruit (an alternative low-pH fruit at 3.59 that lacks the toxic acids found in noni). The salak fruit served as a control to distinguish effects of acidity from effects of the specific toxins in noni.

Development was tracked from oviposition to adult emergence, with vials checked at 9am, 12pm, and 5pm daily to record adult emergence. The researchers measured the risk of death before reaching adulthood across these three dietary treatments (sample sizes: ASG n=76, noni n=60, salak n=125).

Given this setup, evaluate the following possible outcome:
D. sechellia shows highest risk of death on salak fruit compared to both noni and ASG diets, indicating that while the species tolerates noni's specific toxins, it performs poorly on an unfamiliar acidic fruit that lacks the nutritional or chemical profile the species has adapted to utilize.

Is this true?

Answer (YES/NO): NO